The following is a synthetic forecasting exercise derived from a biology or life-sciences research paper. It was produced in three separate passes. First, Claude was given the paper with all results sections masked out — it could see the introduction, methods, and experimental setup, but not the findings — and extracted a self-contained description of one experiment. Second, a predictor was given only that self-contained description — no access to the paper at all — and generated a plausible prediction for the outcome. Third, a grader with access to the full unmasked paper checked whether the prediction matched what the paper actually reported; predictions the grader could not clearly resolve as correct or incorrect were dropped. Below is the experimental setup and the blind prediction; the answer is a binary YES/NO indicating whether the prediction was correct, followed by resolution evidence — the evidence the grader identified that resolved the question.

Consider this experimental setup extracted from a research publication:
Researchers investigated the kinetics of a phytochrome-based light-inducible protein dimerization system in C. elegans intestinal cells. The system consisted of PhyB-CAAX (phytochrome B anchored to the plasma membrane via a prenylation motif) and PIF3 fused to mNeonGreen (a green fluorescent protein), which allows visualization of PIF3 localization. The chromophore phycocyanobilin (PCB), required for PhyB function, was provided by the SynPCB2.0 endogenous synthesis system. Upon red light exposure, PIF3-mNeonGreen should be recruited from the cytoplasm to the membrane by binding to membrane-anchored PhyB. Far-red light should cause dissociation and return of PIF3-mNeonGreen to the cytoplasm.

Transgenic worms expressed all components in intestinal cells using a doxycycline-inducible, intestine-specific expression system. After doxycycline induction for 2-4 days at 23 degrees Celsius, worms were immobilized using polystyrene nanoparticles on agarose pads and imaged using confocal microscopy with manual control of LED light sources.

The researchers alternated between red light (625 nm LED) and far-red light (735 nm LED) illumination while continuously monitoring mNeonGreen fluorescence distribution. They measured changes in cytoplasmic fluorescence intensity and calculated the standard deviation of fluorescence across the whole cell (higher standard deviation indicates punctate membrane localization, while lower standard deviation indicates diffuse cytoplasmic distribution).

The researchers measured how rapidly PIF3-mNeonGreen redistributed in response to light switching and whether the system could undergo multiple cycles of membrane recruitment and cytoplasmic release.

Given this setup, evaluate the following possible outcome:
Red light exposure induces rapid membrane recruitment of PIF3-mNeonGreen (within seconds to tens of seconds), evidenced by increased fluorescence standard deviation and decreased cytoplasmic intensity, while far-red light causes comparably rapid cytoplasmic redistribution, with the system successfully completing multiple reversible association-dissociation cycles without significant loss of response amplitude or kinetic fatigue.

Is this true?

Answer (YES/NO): YES